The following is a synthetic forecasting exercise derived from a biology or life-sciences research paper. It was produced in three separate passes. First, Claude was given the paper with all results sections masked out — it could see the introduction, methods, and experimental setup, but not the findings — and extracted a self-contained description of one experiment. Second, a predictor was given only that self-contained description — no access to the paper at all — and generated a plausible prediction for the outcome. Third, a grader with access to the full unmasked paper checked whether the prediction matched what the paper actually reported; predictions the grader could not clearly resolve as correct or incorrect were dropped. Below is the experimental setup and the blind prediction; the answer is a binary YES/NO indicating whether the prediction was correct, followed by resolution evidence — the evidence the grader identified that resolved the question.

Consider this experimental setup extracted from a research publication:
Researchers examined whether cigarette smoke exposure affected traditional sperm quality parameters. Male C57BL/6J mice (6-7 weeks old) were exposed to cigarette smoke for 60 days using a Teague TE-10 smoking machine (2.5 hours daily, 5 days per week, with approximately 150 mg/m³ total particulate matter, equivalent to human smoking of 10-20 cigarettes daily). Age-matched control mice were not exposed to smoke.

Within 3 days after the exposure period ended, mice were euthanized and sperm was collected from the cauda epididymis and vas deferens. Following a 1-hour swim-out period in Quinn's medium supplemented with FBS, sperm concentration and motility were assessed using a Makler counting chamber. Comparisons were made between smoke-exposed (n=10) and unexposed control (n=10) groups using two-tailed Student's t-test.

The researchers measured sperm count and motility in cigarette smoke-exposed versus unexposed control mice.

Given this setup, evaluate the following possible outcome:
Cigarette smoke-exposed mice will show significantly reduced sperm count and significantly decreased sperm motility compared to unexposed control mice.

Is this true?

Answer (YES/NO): NO